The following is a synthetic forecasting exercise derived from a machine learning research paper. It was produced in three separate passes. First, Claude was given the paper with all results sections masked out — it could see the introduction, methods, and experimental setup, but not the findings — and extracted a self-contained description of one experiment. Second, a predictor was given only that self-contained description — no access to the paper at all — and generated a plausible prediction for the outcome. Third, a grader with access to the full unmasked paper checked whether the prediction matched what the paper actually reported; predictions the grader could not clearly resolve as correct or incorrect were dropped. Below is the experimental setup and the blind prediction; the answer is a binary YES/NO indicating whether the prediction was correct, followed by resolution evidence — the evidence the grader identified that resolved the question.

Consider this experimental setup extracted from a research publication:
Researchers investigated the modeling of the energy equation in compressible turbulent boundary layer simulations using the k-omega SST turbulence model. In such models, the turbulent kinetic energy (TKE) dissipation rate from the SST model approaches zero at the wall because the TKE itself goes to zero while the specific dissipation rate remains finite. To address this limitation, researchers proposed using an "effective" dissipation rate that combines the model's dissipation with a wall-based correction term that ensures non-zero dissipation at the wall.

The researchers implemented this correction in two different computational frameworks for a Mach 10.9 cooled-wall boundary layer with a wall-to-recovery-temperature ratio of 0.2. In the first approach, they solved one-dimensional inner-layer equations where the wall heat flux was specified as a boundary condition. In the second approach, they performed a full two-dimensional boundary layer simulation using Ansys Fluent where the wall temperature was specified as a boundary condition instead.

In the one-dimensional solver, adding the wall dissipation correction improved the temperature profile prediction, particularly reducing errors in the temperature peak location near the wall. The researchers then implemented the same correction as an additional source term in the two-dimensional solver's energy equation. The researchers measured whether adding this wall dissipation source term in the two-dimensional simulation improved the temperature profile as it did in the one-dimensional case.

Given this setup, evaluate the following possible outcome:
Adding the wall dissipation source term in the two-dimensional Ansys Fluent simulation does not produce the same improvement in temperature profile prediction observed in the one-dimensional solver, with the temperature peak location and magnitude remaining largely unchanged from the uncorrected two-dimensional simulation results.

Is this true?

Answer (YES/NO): YES